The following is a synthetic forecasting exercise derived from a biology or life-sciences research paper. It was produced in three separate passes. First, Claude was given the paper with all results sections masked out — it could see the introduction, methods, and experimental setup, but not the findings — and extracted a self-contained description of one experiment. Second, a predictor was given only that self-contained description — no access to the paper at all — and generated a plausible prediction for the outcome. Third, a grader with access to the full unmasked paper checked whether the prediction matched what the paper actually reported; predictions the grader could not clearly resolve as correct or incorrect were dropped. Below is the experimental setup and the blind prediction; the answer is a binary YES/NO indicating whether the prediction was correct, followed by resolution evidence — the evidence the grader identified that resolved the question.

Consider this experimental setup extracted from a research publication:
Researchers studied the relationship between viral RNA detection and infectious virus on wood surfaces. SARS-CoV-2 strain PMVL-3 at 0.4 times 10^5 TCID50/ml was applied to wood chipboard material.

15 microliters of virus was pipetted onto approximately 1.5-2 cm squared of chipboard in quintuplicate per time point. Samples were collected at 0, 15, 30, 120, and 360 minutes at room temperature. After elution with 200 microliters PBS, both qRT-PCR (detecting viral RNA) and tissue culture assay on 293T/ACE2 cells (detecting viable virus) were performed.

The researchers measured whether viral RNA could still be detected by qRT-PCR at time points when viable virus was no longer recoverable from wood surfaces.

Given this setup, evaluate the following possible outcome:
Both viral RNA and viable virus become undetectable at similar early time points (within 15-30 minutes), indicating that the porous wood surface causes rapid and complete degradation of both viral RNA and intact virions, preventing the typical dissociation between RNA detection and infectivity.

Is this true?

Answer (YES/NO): NO